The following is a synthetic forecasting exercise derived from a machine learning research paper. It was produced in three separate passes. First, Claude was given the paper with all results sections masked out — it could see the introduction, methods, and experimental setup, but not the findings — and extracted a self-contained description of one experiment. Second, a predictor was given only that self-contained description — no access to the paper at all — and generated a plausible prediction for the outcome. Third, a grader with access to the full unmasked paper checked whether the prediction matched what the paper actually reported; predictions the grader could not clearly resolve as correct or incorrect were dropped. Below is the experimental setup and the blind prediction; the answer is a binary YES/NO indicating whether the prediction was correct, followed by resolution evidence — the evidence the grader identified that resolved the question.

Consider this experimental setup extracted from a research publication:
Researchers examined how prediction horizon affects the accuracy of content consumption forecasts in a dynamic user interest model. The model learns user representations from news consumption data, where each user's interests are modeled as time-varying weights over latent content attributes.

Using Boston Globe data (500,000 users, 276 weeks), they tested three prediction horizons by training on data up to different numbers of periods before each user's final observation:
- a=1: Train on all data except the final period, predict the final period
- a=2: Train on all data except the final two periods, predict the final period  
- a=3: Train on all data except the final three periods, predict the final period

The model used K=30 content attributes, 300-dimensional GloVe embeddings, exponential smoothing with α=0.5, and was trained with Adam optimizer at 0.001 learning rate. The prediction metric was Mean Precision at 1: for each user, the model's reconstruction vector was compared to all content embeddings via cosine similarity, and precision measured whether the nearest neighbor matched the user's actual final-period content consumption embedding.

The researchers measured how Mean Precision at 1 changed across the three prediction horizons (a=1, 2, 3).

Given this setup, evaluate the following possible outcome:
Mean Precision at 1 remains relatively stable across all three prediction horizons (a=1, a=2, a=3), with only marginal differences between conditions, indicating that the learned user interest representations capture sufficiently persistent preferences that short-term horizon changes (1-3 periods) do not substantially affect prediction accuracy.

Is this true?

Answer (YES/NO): NO